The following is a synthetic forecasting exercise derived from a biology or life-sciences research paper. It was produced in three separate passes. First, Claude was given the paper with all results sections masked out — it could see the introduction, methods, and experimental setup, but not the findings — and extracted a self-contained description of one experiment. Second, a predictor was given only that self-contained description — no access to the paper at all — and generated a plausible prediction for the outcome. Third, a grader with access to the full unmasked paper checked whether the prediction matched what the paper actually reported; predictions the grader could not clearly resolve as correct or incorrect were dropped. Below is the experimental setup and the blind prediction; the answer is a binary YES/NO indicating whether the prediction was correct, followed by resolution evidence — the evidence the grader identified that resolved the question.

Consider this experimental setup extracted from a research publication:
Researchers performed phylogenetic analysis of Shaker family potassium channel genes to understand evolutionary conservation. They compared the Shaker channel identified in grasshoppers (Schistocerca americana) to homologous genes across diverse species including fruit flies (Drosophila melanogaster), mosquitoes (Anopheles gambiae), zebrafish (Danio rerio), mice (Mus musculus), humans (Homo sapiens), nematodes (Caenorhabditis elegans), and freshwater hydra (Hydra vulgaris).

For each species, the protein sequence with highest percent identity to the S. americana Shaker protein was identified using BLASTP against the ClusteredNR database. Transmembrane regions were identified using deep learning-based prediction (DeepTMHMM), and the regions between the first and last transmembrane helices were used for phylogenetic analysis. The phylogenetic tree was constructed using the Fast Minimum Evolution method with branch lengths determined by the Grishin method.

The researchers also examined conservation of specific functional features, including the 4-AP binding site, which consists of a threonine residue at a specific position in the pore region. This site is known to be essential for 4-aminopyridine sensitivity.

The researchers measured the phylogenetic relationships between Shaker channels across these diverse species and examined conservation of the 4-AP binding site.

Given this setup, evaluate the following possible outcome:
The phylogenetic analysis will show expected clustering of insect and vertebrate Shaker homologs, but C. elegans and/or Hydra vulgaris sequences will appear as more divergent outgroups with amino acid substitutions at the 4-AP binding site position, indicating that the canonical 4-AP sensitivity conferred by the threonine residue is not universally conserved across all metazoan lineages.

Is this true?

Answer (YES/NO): NO